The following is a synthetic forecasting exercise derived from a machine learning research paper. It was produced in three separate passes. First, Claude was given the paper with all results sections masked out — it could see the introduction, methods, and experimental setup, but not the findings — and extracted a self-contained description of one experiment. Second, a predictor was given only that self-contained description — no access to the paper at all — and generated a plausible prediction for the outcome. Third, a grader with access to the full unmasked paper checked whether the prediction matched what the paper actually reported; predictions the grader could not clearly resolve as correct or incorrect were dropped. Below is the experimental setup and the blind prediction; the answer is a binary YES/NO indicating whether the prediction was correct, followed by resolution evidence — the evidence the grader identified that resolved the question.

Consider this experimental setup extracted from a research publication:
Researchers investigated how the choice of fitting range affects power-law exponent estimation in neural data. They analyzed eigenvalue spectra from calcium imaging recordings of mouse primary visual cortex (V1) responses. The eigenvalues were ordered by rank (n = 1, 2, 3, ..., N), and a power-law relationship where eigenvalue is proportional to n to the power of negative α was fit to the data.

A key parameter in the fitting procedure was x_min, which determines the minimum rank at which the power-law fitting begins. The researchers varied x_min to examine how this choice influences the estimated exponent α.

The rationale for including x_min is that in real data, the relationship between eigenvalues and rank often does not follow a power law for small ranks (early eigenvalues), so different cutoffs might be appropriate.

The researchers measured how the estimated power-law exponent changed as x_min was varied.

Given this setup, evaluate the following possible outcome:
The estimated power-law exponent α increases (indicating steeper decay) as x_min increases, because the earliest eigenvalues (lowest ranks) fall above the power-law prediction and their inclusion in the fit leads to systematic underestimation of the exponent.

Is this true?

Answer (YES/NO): YES